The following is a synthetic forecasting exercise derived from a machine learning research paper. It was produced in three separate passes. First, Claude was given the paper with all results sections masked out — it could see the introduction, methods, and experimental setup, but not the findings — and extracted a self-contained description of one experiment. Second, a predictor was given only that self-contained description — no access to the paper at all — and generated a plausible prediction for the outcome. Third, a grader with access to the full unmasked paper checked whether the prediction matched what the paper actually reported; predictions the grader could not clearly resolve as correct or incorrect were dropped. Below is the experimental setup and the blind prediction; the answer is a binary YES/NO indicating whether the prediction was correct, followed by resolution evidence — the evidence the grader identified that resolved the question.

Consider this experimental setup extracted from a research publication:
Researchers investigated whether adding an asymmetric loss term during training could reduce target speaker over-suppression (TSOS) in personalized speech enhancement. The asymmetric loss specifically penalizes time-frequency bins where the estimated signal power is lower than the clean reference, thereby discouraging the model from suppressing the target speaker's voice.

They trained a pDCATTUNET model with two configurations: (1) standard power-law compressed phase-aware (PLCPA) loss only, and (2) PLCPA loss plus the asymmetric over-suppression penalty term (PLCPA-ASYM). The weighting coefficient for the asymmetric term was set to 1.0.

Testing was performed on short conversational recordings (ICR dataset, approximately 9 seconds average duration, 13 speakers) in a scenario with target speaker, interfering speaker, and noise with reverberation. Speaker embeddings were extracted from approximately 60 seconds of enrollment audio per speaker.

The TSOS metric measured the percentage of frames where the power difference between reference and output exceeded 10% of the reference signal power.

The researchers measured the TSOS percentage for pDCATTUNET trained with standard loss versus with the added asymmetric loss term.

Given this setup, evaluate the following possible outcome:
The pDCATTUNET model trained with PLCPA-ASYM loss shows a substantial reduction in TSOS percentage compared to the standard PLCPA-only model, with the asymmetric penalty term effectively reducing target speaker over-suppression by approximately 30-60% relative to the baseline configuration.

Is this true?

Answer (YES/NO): NO